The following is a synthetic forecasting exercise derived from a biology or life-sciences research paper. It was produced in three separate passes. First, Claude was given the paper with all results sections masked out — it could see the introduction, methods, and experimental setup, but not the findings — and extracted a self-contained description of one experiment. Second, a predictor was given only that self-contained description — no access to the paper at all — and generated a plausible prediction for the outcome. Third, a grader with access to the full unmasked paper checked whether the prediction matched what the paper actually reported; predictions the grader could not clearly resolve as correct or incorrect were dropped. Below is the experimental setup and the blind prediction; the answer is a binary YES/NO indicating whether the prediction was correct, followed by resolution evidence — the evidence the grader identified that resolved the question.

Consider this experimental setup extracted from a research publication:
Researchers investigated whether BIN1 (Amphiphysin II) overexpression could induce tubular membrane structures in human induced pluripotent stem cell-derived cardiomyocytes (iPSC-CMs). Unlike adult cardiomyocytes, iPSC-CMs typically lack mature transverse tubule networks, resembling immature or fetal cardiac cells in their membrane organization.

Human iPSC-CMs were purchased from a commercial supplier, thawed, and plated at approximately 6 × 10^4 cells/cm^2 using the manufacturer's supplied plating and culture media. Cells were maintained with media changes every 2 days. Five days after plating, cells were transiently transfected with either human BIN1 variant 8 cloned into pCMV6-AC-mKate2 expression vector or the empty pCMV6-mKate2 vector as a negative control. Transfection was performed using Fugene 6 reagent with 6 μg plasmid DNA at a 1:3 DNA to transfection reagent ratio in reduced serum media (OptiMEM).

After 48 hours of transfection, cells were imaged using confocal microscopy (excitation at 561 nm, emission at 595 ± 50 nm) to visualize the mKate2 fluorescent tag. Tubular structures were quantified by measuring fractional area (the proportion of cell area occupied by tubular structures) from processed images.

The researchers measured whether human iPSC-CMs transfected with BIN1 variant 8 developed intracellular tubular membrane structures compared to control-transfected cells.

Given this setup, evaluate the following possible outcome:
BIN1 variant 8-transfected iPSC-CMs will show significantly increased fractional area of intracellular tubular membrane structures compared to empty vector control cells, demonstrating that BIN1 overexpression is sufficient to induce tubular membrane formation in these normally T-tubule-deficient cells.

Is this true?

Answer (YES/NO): YES